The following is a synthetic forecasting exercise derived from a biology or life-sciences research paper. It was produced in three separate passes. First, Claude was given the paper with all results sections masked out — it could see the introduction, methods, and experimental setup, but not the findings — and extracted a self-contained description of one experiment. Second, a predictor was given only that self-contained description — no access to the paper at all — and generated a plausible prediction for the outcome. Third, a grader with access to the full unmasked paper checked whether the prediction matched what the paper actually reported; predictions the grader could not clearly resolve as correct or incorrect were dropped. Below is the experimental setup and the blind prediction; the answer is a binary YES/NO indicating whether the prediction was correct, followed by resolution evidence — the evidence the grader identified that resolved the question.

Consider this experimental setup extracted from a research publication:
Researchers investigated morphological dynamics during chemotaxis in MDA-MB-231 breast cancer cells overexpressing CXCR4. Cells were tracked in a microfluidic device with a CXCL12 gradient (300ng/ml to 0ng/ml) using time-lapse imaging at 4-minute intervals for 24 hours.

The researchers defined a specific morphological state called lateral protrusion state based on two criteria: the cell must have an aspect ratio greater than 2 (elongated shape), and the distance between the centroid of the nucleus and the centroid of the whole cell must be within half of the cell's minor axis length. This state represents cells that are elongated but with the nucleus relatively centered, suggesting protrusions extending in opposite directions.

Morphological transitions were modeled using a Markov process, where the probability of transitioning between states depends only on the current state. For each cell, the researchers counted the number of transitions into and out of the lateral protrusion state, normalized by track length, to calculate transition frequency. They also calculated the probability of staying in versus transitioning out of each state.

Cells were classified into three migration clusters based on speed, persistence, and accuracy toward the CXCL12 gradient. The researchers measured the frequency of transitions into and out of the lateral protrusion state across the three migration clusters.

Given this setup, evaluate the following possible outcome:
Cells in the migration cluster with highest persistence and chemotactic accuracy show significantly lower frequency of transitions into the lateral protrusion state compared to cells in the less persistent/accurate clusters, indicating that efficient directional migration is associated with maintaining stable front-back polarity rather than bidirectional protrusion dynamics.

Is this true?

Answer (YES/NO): NO